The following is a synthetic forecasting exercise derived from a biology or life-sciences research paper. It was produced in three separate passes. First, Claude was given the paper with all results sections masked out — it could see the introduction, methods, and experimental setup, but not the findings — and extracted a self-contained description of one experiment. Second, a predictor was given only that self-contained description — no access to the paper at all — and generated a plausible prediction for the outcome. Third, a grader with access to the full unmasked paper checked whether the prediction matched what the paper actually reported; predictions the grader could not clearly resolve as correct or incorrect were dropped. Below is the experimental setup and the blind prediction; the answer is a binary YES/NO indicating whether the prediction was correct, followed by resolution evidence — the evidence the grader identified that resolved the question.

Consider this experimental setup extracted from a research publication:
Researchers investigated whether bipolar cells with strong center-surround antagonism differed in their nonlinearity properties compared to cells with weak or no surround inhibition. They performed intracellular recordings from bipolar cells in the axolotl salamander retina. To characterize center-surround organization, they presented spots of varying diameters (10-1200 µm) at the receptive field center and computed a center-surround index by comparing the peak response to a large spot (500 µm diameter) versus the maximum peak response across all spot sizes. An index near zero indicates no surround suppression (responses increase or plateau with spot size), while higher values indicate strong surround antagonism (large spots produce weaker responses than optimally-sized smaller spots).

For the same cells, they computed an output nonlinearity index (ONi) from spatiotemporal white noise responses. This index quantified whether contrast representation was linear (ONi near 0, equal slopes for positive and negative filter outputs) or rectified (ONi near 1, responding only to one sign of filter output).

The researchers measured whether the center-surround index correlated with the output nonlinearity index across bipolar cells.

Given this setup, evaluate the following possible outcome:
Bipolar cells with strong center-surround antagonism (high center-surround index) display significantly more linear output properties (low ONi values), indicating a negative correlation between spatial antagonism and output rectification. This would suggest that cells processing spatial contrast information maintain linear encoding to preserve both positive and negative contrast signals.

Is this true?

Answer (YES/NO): NO